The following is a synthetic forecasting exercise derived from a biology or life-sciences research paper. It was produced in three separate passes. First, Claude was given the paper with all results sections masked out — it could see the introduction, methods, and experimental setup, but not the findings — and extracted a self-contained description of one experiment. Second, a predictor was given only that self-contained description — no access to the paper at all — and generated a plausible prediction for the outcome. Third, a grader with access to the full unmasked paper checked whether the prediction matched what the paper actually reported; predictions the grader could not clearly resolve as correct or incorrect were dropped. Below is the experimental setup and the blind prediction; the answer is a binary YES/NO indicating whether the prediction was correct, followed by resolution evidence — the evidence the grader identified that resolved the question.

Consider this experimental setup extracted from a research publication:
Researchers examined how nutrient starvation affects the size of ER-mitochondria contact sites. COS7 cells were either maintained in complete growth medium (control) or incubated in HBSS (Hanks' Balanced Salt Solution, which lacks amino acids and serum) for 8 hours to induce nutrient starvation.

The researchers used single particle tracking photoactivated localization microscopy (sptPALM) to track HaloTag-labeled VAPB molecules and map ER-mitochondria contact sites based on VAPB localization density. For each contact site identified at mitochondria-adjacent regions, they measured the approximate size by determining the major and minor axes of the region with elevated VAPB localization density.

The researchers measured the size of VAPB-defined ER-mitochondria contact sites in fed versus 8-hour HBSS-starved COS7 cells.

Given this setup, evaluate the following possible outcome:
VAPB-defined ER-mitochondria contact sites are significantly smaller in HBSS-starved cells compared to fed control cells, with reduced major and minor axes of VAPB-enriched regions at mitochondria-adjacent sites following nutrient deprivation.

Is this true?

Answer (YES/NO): NO